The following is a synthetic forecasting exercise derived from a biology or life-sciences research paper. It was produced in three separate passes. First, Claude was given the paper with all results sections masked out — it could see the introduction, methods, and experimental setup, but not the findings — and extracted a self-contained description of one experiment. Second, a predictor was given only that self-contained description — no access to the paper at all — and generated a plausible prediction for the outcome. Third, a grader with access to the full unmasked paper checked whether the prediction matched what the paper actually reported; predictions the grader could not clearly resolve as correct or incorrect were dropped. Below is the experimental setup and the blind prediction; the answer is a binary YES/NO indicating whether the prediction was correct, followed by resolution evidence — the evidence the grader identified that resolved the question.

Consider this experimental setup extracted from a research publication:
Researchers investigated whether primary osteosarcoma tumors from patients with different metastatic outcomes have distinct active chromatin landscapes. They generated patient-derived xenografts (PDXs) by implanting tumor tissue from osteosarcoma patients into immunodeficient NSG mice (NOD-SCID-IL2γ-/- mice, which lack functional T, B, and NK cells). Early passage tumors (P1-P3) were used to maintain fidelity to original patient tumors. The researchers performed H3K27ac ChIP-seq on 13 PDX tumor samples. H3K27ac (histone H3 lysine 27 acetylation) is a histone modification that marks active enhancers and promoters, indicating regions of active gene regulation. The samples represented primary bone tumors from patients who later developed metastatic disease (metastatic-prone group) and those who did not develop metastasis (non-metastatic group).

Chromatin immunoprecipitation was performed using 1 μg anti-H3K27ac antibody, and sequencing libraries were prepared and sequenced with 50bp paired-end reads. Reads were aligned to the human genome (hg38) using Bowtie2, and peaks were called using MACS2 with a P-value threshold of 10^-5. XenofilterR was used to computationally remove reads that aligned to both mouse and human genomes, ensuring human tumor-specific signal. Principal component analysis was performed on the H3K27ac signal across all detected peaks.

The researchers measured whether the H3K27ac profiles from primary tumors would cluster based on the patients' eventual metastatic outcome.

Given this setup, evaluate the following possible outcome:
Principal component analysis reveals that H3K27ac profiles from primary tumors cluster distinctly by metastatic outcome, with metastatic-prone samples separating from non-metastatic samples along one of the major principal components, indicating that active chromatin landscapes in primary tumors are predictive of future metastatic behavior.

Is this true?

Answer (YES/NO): NO